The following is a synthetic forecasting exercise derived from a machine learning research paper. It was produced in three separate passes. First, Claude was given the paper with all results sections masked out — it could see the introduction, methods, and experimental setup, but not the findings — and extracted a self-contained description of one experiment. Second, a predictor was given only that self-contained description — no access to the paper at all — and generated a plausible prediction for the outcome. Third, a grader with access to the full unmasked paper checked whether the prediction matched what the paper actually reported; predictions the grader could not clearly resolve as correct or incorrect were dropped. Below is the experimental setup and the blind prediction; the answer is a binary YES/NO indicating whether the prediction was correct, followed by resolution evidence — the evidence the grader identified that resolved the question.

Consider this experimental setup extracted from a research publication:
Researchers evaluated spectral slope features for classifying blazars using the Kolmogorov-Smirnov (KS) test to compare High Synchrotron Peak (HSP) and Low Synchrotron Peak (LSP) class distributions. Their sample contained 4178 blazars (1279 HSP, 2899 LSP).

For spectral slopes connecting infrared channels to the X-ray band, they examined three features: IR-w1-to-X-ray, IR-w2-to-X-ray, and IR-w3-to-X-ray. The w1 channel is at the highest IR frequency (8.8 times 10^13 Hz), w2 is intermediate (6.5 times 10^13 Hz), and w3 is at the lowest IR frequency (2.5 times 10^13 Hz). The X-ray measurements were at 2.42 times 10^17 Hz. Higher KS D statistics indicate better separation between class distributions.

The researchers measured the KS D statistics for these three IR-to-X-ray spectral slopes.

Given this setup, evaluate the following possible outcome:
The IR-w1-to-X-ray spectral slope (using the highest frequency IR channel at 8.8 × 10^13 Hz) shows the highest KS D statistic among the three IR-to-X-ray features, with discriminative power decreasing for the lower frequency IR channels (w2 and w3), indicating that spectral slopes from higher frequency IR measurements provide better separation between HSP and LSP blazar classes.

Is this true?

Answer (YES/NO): NO